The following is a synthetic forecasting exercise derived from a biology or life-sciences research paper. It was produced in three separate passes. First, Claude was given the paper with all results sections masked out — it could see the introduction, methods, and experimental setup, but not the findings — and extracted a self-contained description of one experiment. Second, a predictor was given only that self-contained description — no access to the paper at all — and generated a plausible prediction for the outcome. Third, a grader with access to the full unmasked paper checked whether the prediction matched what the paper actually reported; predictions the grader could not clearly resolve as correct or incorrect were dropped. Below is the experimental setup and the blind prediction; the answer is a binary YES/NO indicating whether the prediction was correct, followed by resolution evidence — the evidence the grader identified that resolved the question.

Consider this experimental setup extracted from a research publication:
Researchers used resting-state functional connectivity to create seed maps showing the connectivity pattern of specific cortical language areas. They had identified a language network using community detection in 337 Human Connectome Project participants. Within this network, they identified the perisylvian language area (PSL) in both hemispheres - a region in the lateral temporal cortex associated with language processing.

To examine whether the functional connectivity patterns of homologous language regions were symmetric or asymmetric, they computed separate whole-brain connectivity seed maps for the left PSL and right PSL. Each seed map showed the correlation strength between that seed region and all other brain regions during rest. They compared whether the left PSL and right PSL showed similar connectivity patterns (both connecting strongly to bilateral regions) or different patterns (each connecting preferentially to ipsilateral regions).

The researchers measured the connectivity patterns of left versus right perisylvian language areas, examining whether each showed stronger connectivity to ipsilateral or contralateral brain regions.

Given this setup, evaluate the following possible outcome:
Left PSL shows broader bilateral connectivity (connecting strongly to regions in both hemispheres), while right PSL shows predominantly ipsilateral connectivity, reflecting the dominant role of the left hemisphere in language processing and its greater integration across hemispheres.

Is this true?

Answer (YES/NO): NO